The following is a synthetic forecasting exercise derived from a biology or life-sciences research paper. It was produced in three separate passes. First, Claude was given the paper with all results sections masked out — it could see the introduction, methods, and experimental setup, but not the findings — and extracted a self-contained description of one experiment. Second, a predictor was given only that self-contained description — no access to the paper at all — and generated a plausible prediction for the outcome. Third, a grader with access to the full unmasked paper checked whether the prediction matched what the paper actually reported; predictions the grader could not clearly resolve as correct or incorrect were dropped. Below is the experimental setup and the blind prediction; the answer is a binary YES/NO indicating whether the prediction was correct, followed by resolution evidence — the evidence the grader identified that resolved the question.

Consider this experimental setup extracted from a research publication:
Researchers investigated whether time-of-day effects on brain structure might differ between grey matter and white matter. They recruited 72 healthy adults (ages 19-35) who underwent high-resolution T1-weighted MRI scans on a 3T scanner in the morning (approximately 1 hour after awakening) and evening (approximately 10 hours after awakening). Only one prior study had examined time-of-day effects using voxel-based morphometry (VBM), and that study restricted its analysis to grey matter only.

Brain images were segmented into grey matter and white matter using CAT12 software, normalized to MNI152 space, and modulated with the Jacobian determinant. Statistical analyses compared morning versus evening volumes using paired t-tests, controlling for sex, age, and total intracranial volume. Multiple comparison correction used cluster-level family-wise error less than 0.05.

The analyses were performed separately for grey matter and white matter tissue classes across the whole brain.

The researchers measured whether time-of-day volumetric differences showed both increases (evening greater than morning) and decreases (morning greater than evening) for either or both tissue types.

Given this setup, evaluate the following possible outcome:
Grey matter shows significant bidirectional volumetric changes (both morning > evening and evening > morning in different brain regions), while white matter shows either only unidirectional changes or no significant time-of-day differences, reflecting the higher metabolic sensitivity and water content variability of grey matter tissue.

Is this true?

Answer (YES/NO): NO